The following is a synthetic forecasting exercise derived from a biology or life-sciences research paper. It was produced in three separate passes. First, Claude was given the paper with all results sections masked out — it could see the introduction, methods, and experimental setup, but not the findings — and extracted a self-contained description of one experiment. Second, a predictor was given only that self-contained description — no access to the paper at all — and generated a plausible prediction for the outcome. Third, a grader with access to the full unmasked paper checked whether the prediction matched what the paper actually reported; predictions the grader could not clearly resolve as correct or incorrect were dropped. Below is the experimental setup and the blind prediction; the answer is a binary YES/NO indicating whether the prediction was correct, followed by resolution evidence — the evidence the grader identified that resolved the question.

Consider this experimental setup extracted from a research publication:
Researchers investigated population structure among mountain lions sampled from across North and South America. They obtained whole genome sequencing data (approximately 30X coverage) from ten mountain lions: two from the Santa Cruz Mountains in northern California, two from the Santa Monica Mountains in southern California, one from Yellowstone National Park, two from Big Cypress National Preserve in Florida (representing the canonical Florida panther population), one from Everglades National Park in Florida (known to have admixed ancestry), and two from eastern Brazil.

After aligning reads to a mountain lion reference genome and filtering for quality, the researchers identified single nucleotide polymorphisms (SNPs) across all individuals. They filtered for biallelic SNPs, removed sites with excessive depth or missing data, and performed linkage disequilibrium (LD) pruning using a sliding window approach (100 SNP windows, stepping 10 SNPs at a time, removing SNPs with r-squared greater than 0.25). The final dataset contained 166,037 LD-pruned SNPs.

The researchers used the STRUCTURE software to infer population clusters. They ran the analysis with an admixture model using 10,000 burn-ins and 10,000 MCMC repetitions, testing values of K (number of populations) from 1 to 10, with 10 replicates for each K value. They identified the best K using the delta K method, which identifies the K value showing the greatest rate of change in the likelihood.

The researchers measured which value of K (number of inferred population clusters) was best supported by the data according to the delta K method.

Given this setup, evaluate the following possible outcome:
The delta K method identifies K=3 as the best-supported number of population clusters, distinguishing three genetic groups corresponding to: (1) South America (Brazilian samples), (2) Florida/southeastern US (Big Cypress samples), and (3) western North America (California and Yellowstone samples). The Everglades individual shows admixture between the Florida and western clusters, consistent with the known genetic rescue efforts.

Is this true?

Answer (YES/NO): NO